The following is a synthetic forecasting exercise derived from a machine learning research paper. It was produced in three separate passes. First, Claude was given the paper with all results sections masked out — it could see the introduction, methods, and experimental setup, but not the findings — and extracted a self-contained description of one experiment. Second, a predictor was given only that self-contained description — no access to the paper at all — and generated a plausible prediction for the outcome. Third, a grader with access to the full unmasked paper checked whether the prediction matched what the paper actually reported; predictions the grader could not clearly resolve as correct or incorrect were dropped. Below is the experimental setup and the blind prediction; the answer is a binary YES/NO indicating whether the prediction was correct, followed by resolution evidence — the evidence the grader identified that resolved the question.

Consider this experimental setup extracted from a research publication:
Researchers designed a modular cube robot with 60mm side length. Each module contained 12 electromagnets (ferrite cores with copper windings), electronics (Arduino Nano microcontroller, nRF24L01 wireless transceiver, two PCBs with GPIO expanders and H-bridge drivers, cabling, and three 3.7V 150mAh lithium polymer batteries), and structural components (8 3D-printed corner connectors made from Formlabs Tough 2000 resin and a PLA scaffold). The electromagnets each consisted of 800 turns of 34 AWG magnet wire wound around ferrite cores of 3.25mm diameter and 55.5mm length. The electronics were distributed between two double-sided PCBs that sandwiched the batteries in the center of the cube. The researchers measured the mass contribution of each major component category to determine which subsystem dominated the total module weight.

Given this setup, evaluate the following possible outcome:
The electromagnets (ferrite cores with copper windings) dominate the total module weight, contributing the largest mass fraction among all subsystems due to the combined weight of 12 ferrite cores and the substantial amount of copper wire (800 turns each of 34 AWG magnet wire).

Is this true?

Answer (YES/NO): NO